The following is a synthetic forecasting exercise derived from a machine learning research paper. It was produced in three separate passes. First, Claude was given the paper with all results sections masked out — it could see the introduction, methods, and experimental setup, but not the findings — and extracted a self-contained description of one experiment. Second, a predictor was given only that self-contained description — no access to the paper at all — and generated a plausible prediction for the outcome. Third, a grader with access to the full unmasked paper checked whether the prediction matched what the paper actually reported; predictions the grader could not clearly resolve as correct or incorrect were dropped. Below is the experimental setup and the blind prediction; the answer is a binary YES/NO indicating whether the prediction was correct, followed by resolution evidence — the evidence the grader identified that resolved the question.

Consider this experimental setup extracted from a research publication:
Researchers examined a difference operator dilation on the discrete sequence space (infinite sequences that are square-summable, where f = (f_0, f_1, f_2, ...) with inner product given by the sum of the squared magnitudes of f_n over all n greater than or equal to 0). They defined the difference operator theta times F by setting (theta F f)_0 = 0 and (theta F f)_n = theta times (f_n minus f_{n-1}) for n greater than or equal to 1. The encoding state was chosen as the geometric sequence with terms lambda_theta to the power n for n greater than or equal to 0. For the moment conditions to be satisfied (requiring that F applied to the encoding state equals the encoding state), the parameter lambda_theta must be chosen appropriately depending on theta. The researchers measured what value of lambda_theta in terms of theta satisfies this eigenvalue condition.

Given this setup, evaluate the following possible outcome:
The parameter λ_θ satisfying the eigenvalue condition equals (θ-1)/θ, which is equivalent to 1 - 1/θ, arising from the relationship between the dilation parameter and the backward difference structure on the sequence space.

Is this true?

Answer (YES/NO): NO